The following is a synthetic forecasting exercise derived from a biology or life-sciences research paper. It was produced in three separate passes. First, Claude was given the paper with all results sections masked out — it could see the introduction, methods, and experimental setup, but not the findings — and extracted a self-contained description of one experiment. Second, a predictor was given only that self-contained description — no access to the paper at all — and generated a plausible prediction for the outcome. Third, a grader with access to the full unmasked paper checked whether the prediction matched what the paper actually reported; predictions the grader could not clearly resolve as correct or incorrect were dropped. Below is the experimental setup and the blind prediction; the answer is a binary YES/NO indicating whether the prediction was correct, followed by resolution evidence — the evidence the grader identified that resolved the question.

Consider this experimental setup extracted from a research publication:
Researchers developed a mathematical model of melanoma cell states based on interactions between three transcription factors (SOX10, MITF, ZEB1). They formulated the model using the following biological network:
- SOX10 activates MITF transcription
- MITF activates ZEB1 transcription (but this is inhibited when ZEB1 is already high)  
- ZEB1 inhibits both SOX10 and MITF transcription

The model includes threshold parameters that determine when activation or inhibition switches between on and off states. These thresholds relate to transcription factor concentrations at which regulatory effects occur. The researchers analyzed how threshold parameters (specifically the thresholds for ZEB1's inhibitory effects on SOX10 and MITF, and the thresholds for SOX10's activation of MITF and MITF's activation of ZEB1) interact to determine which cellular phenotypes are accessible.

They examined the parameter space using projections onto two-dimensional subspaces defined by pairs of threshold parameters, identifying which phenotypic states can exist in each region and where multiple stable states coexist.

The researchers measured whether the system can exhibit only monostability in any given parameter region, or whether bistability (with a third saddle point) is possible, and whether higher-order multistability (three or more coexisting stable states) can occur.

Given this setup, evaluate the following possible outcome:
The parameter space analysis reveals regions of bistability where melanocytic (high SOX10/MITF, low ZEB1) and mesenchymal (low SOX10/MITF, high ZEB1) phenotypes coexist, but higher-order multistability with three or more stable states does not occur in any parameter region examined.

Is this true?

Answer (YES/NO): NO